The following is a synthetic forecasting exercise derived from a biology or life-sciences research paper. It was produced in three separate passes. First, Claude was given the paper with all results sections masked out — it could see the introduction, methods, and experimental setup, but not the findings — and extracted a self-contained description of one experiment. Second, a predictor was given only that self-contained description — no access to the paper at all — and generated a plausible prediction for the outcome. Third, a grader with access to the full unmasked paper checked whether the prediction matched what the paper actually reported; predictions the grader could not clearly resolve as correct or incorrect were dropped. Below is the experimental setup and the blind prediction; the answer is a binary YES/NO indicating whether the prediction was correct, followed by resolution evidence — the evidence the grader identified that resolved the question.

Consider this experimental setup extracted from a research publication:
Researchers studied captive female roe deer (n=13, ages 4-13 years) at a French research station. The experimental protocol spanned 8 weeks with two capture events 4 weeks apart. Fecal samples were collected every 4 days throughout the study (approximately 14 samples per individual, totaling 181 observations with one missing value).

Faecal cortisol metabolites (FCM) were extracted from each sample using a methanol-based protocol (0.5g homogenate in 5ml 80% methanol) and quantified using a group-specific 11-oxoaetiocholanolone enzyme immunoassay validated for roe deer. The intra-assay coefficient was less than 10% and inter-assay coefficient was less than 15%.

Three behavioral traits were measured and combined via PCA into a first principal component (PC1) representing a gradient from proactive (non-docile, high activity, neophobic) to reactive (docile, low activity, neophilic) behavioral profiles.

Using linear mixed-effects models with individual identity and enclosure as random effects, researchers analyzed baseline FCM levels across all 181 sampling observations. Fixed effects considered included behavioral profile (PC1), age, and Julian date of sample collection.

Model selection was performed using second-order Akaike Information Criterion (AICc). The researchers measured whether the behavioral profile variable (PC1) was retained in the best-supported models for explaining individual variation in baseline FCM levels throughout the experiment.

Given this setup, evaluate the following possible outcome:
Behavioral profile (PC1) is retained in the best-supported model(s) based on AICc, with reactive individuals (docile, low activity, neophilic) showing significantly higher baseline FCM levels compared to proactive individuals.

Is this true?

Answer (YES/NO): YES